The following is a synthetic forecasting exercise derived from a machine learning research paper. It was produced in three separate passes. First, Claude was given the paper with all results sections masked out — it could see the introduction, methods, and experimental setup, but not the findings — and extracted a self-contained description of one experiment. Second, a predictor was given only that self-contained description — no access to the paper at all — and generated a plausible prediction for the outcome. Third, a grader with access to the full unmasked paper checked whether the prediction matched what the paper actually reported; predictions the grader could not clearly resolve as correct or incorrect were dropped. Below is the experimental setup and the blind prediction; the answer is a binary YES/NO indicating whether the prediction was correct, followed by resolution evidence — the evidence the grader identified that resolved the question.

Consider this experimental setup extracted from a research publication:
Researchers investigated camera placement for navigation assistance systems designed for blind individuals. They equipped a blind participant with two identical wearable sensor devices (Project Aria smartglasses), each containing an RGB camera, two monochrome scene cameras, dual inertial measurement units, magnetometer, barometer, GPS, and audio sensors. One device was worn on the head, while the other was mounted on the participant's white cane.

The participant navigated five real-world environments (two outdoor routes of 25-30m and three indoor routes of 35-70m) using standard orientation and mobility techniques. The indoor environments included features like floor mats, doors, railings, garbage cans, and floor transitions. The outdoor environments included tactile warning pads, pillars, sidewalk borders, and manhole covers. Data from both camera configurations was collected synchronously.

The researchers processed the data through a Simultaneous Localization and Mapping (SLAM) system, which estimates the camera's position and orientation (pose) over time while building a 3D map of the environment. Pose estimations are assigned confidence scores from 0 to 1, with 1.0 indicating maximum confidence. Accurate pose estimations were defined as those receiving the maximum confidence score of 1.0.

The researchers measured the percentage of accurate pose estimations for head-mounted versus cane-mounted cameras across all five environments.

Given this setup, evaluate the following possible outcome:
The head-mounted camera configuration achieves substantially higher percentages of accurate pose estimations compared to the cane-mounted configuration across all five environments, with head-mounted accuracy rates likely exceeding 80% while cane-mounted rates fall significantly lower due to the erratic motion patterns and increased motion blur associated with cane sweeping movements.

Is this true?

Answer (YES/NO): YES